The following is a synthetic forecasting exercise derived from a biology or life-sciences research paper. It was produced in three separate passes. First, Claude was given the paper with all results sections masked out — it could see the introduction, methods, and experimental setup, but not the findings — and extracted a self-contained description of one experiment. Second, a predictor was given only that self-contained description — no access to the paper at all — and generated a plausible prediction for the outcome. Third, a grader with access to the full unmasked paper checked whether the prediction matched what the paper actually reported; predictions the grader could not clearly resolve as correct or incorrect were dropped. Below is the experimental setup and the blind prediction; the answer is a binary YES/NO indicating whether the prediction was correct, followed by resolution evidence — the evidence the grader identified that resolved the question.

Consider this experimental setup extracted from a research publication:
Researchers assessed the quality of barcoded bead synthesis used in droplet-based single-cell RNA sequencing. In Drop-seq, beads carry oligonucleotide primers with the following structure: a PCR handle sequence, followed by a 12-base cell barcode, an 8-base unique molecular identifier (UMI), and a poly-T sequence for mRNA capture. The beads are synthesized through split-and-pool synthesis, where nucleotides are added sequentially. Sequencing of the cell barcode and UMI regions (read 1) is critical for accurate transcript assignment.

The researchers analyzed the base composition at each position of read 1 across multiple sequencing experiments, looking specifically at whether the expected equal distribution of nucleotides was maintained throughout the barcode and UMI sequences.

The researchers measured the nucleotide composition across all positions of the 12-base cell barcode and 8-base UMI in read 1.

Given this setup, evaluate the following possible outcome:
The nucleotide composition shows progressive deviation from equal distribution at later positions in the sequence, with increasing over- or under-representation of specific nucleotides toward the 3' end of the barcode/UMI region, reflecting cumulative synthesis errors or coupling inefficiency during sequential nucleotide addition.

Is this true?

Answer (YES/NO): NO